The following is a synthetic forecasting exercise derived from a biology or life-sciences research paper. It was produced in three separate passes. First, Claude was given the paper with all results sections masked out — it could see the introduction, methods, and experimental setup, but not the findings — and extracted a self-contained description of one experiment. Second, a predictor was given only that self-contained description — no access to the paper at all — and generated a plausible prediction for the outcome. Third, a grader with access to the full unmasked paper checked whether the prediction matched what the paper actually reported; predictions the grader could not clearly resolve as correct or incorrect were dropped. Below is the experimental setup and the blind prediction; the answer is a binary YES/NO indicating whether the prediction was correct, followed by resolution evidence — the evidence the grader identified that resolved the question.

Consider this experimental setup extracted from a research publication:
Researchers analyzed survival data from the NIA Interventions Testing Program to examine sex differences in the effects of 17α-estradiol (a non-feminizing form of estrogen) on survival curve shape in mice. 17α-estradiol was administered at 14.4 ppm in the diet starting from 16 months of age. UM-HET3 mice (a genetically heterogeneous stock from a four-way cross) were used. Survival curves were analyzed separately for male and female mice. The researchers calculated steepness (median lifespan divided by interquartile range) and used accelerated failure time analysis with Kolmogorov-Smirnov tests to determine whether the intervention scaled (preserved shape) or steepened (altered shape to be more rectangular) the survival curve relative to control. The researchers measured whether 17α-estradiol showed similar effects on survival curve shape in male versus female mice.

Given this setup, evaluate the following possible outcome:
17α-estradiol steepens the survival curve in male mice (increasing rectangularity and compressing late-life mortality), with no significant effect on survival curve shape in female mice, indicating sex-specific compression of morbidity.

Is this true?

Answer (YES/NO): YES